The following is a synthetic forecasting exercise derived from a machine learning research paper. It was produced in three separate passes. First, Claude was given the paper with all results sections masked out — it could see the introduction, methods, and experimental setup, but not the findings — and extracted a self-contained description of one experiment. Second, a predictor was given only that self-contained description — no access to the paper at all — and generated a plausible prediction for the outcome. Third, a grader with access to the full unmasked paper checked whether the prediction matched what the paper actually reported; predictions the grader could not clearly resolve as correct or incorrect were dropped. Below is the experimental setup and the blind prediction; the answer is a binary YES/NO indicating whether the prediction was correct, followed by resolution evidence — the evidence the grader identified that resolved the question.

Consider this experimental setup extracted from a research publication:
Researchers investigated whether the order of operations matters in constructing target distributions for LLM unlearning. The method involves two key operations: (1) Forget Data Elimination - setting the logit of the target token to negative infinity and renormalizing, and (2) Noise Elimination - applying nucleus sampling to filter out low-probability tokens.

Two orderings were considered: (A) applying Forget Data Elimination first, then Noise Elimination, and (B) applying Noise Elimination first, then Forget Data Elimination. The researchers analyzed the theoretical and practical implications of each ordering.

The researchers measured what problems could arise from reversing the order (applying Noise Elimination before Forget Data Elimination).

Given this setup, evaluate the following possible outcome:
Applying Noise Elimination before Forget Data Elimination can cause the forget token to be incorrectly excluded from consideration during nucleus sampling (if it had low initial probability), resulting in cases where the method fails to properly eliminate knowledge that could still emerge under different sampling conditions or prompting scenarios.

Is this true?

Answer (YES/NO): NO